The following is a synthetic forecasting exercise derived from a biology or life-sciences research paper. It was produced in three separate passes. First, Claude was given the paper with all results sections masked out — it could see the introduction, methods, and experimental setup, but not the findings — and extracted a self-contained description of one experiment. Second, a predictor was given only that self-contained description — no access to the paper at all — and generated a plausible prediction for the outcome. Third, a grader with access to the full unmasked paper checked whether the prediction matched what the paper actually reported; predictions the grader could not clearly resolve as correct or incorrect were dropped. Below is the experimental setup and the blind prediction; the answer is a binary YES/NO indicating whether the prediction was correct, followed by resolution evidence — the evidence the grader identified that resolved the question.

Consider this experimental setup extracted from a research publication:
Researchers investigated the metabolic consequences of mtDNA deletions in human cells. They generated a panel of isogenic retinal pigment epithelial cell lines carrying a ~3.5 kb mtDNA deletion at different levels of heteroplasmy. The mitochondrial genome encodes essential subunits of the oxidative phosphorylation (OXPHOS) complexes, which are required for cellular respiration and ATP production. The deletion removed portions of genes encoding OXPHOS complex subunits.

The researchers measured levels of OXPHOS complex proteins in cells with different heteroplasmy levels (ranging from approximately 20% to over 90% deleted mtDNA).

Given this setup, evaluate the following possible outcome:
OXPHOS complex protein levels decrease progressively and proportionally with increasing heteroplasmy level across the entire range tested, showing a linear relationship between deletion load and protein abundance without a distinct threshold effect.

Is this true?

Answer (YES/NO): NO